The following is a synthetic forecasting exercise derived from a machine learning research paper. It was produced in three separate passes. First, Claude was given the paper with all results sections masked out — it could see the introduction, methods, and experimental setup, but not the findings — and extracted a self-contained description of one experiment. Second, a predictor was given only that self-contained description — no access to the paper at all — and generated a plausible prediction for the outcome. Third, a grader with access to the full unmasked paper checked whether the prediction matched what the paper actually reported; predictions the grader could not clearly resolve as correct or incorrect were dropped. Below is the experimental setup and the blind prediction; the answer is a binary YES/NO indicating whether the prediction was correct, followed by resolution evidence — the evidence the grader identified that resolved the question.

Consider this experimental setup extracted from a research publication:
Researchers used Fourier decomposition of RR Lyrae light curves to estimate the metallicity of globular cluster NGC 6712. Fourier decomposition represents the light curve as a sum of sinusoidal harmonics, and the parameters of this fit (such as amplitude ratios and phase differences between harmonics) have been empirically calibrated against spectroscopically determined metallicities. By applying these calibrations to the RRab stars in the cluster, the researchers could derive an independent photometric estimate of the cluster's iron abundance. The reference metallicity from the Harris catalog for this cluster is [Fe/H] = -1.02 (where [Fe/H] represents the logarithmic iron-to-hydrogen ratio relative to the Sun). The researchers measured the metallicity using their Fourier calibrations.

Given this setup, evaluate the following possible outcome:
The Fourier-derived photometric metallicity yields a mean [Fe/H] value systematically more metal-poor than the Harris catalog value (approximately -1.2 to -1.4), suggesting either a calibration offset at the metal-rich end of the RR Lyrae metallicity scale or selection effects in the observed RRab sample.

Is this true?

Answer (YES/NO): NO